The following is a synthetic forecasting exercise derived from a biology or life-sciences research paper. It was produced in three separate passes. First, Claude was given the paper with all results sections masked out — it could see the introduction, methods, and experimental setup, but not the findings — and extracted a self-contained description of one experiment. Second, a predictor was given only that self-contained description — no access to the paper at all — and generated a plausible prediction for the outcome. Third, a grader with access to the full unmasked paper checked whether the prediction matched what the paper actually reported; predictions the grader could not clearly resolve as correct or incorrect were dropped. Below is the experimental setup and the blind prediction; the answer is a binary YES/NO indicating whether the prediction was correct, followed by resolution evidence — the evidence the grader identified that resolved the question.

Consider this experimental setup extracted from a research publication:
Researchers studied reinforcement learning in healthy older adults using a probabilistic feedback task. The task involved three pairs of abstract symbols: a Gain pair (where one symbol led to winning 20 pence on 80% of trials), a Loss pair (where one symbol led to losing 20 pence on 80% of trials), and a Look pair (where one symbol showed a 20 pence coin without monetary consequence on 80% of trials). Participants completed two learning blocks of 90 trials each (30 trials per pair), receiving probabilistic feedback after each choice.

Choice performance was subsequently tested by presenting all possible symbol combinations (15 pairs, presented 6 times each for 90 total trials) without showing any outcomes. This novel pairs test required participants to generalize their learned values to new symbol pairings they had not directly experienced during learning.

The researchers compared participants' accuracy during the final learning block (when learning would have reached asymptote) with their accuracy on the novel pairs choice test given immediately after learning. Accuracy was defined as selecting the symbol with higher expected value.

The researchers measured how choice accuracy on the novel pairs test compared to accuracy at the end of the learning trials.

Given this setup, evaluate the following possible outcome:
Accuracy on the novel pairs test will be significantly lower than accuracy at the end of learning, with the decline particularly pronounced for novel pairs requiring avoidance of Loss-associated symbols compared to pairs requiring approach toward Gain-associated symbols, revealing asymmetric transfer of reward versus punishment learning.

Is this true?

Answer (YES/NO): NO